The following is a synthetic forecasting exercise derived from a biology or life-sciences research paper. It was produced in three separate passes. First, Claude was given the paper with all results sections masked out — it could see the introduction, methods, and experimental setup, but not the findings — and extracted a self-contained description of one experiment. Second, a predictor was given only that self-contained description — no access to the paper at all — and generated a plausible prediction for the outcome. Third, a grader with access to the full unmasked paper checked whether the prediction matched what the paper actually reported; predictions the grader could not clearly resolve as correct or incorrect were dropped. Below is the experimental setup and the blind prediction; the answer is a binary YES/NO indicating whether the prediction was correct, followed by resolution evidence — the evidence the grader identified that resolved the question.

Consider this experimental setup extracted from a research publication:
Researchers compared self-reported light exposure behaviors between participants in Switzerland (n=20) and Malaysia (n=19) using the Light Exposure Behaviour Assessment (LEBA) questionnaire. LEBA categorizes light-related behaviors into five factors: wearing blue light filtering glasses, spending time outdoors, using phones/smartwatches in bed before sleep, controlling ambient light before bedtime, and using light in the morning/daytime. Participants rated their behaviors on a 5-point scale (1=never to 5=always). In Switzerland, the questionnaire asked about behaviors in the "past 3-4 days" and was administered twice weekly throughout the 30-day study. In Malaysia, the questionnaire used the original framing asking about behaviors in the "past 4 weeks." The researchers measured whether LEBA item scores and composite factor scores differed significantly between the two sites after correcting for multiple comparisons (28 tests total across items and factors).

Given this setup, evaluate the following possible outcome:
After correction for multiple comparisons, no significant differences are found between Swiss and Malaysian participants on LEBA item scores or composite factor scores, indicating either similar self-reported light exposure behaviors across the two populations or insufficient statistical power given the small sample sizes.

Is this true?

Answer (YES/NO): YES